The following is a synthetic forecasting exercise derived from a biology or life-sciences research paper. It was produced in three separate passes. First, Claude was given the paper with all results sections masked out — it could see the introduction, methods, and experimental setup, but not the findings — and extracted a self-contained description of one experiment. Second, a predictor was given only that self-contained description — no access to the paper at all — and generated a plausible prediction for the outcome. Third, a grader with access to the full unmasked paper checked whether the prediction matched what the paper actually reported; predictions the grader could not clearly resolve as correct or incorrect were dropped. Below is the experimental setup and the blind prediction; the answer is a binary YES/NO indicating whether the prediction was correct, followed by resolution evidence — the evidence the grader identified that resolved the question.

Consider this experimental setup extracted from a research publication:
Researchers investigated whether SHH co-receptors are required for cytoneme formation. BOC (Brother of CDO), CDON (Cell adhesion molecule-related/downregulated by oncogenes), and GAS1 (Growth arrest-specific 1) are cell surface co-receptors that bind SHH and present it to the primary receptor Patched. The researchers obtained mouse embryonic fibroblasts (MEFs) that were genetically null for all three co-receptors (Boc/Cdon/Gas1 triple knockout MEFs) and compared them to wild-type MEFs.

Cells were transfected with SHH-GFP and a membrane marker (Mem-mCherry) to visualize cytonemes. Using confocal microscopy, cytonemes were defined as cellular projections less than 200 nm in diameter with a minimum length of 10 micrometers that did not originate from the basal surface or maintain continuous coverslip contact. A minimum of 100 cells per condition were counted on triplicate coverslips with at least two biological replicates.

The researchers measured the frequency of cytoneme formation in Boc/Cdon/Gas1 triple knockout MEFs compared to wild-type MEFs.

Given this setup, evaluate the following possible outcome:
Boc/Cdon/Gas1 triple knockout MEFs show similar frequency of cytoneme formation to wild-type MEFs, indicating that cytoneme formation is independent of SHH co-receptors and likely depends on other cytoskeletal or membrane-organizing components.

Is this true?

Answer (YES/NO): NO